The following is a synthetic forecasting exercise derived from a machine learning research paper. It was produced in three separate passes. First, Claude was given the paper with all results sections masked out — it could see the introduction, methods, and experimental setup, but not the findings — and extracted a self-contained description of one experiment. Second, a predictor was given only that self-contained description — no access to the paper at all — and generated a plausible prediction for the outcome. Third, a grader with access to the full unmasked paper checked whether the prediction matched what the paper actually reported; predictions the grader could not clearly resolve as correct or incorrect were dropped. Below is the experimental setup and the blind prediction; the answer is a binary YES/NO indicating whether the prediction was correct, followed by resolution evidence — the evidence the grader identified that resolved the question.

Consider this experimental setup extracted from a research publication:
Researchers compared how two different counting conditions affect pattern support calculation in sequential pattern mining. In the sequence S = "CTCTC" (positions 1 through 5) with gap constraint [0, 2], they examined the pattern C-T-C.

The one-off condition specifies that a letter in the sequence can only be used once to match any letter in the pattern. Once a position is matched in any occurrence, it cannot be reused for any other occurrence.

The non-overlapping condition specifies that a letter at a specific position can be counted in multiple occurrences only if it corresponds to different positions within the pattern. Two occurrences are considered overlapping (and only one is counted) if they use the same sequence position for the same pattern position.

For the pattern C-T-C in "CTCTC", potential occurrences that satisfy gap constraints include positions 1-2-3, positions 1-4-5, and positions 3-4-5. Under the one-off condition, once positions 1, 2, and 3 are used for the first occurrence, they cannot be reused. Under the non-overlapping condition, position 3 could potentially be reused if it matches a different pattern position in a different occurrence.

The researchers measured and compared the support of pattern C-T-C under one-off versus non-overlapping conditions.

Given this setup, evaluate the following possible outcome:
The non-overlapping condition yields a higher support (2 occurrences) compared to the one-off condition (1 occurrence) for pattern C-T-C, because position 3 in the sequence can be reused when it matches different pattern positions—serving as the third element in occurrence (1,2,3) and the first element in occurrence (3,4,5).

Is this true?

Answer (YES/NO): YES